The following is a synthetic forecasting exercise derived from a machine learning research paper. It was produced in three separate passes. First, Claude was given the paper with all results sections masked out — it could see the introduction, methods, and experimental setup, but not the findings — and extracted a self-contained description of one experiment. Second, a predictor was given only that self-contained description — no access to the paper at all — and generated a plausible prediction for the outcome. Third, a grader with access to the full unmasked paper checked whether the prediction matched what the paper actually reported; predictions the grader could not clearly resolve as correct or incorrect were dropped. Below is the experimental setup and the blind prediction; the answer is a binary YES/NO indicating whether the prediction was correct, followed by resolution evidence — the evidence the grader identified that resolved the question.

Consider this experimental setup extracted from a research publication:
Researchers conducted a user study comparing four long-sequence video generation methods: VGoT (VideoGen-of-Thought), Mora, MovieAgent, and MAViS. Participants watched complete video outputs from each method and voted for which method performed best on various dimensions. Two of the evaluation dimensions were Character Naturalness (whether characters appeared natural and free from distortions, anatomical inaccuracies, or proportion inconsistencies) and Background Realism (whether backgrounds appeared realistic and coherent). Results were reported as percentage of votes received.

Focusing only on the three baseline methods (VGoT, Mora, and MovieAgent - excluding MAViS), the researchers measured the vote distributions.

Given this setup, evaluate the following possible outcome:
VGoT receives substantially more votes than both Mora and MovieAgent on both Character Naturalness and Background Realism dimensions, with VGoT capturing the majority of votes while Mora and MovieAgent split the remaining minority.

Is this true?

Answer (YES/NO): NO